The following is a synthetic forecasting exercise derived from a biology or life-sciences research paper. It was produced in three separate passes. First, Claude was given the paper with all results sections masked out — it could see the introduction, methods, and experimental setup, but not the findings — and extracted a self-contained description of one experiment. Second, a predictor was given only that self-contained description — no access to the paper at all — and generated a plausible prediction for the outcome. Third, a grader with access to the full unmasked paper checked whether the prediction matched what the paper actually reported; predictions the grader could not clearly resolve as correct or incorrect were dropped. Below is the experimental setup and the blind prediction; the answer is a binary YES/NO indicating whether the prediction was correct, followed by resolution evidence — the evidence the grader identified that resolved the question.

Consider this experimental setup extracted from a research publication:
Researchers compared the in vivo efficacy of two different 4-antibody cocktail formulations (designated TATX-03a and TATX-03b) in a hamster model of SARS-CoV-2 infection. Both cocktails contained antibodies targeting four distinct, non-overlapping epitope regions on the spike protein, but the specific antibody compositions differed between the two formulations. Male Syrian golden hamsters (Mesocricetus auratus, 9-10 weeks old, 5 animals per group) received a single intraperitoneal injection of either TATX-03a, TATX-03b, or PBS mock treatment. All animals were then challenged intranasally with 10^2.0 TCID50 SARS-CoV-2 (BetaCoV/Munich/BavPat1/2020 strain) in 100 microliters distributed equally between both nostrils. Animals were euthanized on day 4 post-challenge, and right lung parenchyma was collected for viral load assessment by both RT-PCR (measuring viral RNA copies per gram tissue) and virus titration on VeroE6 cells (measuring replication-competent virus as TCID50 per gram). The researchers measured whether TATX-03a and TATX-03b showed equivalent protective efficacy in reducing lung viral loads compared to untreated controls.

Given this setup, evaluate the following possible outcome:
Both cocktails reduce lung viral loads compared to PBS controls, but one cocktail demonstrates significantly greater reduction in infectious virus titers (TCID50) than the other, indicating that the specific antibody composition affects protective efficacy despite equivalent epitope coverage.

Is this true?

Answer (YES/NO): NO